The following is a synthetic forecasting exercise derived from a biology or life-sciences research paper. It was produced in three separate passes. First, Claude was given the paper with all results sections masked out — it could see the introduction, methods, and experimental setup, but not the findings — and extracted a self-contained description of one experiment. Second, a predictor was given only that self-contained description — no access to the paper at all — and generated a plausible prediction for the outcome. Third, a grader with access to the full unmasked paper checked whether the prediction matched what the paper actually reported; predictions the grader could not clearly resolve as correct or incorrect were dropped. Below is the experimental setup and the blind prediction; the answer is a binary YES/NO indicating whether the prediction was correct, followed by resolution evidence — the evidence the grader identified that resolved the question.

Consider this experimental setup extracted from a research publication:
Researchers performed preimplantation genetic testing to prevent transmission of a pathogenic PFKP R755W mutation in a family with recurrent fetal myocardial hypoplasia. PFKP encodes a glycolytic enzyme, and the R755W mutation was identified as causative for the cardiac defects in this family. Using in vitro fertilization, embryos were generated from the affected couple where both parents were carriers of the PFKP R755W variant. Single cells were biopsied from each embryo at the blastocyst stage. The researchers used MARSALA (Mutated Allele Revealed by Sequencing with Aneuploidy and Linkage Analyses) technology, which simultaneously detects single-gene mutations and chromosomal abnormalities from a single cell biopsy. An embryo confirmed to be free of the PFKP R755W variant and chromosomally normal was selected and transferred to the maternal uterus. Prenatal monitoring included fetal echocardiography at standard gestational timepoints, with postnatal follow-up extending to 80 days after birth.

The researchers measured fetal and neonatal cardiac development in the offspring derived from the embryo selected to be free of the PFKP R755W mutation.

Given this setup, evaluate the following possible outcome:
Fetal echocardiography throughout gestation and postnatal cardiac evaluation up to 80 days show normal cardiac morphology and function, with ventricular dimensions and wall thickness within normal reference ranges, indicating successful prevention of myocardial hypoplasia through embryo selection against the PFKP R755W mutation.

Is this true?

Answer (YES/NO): YES